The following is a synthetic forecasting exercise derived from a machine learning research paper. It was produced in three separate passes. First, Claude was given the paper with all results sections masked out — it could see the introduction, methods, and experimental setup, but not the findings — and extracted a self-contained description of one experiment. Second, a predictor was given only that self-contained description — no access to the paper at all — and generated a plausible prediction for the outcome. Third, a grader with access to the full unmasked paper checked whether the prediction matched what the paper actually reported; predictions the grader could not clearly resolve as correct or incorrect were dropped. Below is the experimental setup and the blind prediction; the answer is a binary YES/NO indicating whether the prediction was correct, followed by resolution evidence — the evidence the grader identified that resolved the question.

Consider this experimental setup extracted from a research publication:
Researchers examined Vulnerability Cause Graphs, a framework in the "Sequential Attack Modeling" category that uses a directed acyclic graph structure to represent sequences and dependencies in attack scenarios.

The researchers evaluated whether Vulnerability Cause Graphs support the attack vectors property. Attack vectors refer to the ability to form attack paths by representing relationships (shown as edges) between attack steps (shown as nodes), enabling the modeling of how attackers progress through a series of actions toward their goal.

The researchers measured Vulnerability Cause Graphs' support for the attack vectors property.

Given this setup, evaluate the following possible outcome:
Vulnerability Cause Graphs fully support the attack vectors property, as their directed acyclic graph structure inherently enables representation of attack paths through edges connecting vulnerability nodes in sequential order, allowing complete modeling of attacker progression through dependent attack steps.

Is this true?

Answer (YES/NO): NO